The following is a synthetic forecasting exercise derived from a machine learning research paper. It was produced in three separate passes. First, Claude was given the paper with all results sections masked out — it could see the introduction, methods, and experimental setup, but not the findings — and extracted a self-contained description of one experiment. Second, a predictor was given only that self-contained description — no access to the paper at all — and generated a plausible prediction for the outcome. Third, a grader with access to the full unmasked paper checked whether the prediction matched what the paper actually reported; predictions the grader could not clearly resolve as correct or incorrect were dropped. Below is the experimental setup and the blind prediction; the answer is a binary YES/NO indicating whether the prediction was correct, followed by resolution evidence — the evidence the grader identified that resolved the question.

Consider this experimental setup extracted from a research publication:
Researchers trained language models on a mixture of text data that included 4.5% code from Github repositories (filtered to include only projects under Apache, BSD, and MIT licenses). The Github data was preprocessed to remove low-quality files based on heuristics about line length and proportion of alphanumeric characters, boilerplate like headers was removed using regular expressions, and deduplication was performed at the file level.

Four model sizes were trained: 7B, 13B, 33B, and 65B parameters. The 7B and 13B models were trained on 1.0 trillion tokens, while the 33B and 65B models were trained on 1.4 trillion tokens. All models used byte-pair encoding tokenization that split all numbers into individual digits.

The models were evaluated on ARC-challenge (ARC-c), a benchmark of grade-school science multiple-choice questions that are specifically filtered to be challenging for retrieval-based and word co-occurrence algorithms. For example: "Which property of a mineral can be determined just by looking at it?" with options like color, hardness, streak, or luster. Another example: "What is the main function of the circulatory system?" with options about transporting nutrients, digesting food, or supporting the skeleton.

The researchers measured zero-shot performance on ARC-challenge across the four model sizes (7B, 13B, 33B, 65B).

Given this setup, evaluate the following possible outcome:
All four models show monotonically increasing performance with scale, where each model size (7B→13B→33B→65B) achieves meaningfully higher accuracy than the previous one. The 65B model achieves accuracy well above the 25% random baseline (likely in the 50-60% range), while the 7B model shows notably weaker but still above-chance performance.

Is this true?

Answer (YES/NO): NO